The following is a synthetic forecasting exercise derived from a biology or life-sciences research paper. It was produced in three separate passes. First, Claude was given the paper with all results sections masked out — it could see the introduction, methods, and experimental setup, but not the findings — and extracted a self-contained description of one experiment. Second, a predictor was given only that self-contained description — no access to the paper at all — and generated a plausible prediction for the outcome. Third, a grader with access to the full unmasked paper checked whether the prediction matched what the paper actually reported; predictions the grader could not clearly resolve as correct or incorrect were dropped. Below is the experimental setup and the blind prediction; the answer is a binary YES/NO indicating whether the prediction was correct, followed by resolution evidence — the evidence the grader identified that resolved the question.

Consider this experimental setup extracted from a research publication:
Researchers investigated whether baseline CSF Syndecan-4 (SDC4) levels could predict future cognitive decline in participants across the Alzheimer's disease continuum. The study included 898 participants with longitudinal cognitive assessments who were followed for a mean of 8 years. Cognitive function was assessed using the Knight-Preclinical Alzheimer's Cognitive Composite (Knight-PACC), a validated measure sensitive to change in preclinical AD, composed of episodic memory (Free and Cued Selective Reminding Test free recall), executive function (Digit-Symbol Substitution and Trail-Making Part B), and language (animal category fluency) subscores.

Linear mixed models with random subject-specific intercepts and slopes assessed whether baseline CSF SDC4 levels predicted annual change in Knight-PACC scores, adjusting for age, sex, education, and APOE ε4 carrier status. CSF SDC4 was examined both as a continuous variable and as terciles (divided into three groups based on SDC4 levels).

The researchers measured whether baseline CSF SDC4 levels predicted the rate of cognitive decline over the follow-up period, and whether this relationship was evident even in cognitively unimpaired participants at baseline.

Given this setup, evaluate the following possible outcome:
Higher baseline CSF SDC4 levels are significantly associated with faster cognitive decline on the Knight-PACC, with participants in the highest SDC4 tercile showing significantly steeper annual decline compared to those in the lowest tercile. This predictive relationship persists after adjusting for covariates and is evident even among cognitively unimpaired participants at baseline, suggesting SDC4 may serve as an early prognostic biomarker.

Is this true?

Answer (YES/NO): NO